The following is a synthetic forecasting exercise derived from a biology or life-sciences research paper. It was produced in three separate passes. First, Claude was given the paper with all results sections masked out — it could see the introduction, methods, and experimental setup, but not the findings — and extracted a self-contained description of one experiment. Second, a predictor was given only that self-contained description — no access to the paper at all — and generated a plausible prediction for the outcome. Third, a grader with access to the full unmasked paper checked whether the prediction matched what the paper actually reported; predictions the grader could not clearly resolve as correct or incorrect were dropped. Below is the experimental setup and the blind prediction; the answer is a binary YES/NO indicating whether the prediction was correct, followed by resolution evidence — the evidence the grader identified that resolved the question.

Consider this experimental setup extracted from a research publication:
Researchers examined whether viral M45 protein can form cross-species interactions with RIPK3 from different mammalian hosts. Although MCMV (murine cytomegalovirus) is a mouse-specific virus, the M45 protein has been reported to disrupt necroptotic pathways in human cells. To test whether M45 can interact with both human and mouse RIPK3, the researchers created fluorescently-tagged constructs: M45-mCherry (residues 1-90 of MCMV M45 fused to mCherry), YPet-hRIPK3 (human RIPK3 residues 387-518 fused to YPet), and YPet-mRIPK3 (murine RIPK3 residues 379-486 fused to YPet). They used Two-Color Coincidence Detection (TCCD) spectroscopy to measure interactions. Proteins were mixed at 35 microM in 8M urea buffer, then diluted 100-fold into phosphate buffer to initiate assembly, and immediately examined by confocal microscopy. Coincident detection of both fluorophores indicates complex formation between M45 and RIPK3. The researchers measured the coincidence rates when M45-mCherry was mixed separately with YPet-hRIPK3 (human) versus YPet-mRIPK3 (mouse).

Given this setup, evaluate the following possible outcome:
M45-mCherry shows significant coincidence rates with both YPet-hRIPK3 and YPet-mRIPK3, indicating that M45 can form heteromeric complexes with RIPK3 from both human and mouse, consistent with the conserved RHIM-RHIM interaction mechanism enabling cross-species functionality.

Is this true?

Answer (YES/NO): YES